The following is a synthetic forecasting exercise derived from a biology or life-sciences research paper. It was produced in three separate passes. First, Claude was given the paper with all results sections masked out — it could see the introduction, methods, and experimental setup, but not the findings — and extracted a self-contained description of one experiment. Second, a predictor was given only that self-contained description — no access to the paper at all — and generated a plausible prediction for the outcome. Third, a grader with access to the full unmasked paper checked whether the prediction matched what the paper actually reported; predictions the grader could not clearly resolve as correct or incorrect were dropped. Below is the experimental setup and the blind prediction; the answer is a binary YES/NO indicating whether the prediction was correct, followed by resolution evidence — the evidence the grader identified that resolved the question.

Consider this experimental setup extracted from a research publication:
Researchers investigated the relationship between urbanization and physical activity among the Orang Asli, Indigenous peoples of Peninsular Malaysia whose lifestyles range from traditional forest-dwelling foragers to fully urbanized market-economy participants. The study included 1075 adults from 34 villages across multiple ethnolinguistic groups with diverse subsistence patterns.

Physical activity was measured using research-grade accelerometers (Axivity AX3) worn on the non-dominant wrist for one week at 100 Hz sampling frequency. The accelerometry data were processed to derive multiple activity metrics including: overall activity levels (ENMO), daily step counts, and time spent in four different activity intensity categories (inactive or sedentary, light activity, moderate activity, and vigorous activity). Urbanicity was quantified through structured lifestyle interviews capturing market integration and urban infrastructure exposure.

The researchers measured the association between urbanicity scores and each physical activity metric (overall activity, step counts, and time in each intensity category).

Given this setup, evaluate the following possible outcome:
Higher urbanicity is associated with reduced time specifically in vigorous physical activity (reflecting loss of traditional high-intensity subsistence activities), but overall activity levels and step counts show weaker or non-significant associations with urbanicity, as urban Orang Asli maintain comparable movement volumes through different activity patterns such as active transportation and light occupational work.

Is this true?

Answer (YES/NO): NO